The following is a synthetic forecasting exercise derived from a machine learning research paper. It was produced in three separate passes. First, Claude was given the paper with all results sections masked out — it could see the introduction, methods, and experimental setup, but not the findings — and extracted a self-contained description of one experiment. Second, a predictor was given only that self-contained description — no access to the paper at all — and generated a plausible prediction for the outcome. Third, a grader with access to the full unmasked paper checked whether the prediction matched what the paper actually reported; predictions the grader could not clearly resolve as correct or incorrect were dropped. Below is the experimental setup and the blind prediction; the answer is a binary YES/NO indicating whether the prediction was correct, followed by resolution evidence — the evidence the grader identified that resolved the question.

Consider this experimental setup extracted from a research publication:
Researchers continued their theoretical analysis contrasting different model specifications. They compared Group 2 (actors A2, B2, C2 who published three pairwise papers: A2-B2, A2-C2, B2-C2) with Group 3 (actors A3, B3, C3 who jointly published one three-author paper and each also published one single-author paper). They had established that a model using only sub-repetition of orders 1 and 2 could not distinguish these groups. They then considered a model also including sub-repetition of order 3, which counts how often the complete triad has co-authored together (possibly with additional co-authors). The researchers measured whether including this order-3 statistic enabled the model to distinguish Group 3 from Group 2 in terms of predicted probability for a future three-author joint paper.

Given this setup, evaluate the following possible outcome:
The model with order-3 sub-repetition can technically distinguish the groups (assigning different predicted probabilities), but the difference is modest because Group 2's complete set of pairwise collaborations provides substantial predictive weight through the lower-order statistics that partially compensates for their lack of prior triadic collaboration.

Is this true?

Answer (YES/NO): NO